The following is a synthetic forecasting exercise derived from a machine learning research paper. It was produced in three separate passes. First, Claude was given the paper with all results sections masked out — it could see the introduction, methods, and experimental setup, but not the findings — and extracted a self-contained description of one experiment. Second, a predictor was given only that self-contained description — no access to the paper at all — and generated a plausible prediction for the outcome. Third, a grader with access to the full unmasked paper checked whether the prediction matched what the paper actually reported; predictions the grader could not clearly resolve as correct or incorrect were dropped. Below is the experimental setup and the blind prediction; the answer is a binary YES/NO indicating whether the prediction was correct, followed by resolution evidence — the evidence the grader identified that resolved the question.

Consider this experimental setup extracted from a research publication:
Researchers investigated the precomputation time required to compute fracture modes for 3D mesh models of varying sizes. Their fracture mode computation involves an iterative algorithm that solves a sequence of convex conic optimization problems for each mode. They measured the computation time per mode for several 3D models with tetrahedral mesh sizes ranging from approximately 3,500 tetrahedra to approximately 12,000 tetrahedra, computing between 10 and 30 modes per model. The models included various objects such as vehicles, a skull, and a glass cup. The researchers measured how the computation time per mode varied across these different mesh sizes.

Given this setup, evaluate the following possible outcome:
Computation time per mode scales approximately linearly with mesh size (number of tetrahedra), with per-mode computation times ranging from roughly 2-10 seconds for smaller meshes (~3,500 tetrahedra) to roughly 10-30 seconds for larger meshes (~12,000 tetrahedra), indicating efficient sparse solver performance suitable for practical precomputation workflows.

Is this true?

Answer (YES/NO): NO